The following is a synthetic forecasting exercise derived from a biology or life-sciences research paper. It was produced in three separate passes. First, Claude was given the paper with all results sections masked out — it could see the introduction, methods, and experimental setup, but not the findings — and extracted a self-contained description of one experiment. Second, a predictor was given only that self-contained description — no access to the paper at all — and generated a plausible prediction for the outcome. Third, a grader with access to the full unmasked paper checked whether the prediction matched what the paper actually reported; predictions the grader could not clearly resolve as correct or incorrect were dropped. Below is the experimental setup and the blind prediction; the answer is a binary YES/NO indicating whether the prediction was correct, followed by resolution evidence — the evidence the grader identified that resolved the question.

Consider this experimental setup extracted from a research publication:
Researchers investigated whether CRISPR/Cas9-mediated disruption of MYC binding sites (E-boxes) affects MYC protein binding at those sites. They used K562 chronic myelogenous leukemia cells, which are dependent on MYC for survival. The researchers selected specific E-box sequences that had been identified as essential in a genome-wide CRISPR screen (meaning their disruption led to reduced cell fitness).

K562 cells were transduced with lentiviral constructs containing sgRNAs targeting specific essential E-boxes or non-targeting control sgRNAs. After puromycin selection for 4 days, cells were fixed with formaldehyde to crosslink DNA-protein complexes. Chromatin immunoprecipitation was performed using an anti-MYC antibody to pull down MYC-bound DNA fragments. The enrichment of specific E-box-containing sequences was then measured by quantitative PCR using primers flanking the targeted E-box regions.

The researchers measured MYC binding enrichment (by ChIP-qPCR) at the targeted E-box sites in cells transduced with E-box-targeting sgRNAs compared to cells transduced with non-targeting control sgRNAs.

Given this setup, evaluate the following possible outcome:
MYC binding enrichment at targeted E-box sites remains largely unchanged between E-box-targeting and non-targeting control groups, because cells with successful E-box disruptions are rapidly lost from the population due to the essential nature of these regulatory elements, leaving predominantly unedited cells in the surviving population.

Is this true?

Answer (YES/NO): NO